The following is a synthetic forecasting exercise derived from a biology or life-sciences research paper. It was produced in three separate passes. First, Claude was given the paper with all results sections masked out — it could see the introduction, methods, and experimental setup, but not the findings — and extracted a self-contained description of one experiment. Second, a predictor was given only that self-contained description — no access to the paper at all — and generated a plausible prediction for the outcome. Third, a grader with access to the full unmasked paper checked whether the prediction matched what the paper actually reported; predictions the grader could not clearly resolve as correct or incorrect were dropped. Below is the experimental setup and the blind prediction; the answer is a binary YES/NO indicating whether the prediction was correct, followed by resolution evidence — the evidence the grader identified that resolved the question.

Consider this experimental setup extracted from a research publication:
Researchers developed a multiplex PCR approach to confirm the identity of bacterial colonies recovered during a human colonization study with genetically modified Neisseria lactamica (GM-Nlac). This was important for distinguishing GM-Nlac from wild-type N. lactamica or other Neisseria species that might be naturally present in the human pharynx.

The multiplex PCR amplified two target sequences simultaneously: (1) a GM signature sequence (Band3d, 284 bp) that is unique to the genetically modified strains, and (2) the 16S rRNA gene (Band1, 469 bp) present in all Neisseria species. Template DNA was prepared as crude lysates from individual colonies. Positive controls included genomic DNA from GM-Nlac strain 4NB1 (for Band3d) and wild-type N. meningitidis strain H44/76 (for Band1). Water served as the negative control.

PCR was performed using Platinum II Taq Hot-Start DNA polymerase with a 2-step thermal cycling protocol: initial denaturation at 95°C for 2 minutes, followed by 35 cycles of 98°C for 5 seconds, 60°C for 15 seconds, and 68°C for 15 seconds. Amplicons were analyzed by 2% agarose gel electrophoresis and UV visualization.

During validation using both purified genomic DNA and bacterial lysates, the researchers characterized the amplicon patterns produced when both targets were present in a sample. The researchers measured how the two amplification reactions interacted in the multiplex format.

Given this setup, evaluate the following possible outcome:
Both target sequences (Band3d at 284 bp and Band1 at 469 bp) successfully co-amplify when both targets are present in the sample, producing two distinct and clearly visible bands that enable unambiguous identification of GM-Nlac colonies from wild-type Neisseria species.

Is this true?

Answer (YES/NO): NO